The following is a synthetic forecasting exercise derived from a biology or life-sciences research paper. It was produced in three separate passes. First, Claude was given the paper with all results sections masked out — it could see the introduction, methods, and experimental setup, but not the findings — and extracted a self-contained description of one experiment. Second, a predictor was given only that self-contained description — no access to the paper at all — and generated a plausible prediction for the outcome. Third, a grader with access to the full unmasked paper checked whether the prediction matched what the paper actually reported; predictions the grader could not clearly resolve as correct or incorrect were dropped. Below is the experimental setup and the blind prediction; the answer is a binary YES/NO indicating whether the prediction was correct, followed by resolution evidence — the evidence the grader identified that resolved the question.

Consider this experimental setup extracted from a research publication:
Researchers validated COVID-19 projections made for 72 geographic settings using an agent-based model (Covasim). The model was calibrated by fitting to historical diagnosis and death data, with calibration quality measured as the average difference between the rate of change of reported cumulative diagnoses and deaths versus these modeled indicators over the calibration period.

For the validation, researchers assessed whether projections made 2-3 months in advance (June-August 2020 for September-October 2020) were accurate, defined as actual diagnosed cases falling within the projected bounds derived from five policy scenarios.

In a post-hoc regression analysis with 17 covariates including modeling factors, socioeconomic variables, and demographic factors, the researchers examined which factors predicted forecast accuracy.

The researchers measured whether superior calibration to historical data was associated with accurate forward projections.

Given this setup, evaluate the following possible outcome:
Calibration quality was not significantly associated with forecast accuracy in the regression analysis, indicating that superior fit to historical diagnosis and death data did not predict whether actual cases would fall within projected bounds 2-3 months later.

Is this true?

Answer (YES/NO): YES